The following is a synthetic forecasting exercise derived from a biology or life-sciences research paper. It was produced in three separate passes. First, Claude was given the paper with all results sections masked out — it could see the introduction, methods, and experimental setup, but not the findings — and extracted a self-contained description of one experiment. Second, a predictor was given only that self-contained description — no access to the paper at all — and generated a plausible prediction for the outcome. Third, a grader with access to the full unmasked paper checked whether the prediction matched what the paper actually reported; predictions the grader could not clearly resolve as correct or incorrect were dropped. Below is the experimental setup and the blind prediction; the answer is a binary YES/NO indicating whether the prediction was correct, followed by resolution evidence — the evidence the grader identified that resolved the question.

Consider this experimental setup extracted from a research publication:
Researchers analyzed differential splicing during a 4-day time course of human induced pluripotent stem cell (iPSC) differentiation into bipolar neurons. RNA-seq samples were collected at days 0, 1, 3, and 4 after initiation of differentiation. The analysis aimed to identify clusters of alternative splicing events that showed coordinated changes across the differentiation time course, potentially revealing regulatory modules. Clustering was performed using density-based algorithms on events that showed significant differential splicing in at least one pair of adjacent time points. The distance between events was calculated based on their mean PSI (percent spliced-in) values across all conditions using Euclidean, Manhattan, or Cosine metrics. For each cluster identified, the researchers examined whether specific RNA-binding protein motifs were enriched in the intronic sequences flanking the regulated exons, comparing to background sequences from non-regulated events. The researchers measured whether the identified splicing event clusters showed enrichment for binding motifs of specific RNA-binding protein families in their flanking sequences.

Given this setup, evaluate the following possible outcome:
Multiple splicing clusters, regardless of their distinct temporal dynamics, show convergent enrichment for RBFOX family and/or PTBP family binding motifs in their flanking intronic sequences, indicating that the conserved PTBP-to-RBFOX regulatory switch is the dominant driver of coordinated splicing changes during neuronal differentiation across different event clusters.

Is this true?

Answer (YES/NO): NO